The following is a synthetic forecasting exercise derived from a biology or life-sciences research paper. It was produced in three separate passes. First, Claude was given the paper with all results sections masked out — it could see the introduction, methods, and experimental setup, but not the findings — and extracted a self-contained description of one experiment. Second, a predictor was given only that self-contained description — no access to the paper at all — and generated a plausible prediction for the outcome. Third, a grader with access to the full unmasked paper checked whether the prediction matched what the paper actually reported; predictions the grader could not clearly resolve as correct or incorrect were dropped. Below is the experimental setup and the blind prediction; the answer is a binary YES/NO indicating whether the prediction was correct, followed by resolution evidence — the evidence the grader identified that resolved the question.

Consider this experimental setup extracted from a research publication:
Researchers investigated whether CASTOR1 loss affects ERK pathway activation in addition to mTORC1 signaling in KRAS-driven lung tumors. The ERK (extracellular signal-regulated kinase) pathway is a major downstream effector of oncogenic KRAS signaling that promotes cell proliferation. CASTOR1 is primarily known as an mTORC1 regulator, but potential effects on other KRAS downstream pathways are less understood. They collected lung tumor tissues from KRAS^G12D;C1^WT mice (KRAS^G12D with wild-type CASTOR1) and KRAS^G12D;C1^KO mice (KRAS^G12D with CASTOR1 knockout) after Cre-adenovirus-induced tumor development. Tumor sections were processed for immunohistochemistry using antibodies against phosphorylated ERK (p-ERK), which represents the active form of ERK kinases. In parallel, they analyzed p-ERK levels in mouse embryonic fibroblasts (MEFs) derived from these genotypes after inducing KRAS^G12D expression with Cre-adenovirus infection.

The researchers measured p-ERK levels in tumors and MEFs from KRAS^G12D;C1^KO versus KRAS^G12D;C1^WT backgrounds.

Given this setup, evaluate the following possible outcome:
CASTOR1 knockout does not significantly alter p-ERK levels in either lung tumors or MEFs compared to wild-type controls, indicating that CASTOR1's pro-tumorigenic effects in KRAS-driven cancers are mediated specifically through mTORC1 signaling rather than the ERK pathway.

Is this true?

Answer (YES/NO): NO